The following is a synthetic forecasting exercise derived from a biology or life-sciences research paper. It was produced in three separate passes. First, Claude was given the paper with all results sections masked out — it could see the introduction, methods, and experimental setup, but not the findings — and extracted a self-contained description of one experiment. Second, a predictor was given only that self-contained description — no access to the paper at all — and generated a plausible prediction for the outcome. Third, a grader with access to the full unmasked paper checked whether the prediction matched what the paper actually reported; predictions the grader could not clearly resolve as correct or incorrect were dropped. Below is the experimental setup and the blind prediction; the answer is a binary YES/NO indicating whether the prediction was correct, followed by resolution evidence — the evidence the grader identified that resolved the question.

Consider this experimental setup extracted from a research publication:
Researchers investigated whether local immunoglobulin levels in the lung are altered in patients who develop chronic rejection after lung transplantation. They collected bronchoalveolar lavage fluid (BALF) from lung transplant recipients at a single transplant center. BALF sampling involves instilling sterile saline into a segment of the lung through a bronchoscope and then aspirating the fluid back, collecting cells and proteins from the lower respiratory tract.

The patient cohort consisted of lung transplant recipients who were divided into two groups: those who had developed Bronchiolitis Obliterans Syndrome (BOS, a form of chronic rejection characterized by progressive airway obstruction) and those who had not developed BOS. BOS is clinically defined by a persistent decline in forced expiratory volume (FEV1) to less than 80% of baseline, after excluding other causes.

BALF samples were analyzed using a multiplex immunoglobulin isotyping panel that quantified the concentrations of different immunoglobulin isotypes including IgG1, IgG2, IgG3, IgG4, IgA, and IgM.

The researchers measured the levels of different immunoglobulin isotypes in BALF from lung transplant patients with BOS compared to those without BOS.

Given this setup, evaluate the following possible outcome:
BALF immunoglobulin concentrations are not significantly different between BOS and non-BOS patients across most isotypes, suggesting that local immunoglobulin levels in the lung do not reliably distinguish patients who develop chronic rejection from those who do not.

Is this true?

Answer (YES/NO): NO